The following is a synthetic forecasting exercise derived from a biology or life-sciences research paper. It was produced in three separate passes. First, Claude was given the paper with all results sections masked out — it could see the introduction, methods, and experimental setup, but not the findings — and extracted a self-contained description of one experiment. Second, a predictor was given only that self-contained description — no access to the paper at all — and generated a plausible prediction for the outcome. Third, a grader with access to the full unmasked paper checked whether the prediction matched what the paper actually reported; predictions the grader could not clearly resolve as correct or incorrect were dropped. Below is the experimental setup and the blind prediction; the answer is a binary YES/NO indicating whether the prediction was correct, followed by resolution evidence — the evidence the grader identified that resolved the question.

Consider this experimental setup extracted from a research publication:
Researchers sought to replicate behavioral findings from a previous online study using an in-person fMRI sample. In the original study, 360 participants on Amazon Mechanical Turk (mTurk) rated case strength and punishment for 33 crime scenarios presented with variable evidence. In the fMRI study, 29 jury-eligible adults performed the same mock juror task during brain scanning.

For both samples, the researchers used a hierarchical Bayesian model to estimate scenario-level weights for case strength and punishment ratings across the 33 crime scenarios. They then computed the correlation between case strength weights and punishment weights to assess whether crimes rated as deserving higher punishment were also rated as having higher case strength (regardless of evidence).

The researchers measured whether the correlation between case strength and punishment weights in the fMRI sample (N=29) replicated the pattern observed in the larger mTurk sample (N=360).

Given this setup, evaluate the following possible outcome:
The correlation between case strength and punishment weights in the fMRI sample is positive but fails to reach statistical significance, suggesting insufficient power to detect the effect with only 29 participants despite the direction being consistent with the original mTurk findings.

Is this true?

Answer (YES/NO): NO